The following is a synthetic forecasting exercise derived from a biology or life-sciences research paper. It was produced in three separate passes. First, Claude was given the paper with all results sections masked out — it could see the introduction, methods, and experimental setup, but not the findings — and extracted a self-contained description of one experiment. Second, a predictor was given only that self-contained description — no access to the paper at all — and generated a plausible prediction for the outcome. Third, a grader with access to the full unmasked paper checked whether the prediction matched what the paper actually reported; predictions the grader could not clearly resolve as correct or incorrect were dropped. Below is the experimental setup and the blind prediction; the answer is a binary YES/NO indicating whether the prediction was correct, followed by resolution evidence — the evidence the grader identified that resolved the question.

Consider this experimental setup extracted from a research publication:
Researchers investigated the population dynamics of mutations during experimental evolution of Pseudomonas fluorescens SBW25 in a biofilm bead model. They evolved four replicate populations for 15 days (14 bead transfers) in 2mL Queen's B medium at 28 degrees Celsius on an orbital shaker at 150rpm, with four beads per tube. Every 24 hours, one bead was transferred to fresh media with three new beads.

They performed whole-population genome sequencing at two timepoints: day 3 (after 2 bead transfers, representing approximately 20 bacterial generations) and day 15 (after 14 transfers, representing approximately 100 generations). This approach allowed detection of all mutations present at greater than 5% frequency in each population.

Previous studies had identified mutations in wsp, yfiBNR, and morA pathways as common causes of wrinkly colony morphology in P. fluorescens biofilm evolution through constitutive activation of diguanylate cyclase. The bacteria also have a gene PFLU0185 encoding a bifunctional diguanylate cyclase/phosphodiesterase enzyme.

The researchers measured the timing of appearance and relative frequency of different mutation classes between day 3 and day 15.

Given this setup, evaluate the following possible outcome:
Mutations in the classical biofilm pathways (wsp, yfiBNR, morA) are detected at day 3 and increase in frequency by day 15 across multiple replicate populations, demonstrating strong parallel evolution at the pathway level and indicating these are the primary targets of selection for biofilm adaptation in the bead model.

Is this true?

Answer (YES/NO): NO